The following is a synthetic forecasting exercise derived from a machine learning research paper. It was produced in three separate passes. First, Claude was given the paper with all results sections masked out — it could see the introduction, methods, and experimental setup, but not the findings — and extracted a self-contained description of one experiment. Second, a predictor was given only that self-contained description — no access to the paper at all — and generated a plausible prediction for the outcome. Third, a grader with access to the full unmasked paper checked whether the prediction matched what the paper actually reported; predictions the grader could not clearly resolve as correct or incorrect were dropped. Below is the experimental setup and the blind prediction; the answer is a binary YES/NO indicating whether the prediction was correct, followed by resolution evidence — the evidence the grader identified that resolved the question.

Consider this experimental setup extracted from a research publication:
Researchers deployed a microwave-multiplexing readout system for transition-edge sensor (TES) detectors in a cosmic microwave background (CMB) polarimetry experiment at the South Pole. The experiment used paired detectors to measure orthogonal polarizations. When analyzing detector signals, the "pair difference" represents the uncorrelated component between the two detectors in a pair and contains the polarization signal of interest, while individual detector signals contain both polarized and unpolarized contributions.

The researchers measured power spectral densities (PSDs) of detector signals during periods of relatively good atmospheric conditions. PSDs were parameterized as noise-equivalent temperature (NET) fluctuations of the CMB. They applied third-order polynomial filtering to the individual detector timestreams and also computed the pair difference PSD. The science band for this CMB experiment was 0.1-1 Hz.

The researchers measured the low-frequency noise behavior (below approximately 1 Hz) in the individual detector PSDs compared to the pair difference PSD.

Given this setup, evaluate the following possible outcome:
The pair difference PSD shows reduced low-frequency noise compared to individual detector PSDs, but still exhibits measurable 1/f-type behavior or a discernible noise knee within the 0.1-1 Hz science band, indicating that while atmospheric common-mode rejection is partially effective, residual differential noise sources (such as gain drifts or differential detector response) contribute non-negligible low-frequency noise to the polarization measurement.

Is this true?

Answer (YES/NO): NO